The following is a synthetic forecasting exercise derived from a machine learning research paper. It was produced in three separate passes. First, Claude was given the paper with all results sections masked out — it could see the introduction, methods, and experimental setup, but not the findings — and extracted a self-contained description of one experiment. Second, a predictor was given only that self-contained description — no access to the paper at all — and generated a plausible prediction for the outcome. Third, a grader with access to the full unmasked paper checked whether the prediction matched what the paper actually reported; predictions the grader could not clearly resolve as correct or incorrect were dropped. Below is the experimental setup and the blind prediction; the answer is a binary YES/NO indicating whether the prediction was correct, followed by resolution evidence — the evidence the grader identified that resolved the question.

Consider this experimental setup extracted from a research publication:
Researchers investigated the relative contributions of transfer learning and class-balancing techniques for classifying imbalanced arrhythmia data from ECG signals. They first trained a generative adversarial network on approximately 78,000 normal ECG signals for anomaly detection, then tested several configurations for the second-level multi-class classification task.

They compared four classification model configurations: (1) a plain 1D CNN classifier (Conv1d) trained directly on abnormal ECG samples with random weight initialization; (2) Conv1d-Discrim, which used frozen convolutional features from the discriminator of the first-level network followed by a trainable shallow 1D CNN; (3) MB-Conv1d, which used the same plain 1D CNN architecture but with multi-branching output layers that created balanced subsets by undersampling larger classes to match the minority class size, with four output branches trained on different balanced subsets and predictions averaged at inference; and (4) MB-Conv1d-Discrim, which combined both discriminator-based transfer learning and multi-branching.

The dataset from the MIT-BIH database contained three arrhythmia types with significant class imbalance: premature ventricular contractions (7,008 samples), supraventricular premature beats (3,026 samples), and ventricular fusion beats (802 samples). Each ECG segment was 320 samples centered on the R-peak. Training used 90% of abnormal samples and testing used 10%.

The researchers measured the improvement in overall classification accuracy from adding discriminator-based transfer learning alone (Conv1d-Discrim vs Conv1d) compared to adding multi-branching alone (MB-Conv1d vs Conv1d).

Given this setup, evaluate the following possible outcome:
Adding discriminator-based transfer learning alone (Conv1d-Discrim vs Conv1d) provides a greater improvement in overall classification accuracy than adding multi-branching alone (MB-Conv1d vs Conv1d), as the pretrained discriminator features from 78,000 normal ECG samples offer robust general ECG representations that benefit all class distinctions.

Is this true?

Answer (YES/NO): YES